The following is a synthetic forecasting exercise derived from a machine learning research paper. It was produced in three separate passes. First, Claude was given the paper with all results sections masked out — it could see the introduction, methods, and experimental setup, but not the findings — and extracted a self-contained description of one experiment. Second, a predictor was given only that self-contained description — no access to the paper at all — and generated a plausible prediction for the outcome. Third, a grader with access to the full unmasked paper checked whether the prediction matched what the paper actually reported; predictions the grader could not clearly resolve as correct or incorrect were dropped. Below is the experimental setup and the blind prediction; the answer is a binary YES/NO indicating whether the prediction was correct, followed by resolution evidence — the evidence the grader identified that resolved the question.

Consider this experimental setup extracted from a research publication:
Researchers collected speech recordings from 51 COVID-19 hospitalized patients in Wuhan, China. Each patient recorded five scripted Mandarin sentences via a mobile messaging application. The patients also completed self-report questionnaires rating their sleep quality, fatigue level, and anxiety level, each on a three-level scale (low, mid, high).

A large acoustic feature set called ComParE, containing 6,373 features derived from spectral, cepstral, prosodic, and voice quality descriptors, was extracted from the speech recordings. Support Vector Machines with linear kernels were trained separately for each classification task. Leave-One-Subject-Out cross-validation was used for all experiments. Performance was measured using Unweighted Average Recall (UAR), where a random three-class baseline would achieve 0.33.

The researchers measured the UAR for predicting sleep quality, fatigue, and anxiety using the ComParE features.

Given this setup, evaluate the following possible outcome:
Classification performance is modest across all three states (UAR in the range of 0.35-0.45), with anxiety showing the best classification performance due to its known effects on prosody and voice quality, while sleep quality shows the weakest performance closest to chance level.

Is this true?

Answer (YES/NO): NO